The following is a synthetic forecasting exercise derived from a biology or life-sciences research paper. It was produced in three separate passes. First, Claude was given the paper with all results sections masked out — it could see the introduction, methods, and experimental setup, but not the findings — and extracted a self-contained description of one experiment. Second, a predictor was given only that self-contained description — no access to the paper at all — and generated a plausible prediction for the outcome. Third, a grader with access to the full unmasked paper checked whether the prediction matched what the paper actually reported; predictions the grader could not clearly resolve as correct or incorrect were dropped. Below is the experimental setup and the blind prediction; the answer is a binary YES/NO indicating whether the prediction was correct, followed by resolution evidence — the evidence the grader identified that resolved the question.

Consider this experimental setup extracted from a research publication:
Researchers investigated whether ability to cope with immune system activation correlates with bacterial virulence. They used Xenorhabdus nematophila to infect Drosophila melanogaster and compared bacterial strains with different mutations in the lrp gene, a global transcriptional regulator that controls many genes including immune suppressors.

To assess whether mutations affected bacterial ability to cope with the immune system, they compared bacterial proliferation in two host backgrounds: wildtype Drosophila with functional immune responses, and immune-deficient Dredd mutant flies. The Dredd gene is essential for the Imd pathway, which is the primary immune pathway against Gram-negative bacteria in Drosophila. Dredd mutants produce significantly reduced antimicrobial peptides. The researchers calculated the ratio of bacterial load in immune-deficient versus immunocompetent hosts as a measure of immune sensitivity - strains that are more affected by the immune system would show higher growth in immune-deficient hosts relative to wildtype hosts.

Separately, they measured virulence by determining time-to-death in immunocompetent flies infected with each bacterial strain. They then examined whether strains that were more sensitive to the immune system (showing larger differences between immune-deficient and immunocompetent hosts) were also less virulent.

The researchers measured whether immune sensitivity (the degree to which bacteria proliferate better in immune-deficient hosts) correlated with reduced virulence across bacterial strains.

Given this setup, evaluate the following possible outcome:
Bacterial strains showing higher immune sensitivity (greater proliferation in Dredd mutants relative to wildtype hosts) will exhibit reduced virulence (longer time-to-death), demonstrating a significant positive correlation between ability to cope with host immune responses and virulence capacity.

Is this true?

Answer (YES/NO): NO